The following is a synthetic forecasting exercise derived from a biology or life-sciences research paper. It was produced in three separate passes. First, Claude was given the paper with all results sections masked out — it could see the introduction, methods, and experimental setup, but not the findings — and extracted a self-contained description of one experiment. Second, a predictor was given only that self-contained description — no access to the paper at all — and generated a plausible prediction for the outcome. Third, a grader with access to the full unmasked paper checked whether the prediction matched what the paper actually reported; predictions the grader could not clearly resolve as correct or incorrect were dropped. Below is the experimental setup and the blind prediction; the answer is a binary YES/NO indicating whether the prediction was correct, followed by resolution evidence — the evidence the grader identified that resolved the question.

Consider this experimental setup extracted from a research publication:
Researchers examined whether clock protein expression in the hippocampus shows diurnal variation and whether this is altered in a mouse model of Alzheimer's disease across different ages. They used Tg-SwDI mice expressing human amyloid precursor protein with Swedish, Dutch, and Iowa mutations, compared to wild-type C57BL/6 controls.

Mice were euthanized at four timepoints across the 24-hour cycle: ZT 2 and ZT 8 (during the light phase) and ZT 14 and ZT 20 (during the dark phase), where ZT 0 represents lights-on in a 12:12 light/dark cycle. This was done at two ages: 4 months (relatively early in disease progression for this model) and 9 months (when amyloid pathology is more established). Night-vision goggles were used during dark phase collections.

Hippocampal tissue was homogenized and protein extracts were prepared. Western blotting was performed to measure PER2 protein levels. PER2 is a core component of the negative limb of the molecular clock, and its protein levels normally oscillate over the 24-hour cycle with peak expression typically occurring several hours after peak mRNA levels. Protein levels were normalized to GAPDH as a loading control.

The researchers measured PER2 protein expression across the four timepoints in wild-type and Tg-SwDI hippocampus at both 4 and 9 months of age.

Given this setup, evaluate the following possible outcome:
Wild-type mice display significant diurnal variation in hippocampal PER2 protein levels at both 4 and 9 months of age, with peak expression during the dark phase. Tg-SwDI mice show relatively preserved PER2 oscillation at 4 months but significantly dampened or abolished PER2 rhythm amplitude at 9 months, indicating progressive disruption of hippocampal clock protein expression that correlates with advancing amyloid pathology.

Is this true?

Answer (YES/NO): NO